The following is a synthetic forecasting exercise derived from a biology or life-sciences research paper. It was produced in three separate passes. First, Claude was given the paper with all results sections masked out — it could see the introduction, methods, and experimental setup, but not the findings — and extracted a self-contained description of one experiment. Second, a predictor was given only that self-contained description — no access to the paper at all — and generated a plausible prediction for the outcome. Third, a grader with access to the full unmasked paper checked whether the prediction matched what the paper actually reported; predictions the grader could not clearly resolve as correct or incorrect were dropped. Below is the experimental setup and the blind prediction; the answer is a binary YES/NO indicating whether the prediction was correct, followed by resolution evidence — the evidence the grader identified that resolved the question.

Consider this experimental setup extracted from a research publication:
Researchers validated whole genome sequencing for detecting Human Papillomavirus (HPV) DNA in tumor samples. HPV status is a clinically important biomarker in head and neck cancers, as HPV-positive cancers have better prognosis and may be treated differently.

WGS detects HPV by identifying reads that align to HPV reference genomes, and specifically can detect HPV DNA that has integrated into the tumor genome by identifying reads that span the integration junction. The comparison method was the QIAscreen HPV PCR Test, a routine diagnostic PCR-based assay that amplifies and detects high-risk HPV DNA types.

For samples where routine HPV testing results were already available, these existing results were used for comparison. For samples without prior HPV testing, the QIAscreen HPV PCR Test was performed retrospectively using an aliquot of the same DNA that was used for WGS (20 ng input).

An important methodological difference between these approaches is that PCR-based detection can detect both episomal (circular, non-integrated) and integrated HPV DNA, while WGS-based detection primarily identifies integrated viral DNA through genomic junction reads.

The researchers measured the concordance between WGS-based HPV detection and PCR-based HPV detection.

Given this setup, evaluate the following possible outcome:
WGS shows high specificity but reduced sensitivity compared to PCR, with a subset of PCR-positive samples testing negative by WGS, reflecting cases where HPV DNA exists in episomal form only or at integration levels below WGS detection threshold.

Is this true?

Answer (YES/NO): YES